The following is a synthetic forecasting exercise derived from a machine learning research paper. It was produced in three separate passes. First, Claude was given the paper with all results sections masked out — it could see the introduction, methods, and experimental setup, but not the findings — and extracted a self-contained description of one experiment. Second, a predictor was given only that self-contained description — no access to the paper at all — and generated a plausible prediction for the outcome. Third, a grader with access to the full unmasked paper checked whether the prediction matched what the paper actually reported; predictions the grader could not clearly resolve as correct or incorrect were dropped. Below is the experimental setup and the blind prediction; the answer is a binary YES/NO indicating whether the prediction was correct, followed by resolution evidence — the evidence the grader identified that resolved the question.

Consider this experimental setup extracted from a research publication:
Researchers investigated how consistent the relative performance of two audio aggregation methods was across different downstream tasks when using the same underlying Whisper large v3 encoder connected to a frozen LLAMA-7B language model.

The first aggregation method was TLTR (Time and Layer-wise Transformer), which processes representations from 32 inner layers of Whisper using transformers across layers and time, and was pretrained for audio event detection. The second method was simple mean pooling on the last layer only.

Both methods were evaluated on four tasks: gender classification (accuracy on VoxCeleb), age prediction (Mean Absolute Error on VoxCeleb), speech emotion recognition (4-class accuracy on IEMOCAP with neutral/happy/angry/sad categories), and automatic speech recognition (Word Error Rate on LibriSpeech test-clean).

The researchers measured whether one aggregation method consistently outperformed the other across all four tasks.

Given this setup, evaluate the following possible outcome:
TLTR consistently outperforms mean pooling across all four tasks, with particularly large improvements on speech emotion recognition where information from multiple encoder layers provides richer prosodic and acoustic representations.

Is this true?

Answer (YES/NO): NO